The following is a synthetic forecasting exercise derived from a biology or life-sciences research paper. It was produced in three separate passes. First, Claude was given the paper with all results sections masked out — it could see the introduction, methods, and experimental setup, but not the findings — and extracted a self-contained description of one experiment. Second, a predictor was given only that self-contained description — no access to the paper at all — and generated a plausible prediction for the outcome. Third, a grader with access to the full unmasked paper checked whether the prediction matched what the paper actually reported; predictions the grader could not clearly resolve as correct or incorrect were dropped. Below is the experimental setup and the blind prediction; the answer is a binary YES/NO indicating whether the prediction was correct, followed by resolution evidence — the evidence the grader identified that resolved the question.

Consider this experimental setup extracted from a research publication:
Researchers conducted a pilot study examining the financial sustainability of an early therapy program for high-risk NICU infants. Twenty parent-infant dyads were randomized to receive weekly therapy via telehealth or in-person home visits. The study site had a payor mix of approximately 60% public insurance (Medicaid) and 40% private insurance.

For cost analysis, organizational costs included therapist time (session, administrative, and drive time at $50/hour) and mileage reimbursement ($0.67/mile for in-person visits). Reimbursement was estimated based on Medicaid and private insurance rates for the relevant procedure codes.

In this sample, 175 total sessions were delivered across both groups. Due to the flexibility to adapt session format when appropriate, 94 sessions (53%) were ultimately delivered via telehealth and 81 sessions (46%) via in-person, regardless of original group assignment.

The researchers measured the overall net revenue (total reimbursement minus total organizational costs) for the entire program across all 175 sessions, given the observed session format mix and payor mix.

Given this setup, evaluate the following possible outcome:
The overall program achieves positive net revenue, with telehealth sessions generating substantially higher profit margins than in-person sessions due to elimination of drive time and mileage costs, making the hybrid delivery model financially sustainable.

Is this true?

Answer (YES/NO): YES